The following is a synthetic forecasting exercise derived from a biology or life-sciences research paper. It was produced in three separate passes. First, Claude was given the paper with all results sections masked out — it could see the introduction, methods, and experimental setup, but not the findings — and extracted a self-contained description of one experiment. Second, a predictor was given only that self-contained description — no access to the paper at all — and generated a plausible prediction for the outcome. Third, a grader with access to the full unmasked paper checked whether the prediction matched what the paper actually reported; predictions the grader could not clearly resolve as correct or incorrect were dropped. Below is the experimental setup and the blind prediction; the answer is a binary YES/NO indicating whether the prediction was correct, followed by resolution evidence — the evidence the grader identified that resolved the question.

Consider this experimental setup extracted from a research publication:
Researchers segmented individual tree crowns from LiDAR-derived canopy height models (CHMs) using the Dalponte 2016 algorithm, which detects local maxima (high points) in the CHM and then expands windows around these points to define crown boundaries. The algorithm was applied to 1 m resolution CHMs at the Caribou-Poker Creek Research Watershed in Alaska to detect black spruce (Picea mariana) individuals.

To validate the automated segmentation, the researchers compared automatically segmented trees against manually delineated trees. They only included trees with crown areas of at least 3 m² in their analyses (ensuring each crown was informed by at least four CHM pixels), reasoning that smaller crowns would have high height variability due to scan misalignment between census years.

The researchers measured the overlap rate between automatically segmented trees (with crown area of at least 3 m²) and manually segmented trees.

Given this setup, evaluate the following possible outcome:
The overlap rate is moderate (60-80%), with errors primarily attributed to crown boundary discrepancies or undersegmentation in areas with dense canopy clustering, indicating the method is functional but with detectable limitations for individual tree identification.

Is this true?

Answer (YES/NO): NO